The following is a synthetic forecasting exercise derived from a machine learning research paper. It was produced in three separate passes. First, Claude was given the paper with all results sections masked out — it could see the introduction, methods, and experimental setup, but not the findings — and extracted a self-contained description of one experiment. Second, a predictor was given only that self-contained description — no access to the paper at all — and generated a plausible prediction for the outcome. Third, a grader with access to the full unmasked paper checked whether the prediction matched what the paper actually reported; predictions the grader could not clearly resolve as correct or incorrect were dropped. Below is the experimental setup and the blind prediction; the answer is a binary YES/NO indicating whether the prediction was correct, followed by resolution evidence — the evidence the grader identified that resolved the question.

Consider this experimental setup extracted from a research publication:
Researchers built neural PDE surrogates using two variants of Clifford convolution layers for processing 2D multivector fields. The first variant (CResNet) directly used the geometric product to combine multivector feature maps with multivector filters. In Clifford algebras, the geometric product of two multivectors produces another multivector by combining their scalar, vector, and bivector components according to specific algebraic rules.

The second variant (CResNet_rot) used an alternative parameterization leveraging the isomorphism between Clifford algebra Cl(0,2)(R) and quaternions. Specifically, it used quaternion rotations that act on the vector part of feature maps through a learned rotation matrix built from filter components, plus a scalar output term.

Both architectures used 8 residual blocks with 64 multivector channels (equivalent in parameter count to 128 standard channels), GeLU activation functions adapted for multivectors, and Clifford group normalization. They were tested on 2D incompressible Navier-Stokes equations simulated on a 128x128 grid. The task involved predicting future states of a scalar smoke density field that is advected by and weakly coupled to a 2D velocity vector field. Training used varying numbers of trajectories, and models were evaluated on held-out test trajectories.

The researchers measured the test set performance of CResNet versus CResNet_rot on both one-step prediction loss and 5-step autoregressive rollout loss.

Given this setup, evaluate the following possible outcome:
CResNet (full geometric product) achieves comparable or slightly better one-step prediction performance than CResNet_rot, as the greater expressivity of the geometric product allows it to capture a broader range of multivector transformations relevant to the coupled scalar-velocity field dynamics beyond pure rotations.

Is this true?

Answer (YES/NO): NO